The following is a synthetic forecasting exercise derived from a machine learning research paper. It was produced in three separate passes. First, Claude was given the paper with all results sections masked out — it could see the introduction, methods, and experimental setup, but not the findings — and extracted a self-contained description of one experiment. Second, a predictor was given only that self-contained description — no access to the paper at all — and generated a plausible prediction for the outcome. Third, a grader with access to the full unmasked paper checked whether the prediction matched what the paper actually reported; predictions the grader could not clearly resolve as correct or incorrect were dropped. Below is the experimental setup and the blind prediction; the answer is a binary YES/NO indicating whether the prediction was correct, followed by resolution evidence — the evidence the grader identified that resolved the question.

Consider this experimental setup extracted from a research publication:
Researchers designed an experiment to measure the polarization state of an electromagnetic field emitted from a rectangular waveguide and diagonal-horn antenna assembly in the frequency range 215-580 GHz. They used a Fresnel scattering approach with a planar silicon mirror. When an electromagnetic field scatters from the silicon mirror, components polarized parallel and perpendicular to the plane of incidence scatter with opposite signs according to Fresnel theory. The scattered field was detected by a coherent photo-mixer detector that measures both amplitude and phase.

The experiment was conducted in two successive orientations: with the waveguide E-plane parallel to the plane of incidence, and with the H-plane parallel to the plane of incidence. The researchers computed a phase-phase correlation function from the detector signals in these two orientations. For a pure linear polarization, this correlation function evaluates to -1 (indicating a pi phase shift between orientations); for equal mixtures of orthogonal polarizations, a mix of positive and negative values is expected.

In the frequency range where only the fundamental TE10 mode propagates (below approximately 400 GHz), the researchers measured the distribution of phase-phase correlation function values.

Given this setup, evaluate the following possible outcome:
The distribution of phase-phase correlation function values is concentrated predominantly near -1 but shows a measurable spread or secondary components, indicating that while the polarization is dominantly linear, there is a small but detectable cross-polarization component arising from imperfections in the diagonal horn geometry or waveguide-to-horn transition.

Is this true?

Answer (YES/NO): YES